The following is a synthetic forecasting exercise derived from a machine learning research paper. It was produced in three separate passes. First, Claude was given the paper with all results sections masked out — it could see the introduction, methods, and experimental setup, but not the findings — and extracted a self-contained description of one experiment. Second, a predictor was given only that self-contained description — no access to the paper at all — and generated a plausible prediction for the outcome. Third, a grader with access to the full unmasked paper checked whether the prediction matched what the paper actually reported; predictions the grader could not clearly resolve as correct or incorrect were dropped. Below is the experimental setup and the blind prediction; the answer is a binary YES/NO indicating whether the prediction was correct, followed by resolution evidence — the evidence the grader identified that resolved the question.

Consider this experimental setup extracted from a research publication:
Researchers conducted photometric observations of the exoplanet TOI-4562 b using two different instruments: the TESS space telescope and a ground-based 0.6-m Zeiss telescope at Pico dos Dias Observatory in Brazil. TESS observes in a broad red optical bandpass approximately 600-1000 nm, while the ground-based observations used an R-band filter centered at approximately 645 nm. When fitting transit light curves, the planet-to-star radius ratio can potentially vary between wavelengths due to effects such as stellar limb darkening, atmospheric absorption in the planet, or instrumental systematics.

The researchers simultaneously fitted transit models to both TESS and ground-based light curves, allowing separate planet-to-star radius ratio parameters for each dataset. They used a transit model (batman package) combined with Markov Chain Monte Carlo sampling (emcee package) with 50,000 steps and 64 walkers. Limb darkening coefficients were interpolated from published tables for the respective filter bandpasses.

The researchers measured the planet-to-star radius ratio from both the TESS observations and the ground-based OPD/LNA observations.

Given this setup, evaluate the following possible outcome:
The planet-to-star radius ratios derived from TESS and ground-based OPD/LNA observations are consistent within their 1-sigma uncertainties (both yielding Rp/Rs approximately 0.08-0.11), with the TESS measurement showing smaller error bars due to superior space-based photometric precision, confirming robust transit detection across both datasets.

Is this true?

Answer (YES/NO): YES